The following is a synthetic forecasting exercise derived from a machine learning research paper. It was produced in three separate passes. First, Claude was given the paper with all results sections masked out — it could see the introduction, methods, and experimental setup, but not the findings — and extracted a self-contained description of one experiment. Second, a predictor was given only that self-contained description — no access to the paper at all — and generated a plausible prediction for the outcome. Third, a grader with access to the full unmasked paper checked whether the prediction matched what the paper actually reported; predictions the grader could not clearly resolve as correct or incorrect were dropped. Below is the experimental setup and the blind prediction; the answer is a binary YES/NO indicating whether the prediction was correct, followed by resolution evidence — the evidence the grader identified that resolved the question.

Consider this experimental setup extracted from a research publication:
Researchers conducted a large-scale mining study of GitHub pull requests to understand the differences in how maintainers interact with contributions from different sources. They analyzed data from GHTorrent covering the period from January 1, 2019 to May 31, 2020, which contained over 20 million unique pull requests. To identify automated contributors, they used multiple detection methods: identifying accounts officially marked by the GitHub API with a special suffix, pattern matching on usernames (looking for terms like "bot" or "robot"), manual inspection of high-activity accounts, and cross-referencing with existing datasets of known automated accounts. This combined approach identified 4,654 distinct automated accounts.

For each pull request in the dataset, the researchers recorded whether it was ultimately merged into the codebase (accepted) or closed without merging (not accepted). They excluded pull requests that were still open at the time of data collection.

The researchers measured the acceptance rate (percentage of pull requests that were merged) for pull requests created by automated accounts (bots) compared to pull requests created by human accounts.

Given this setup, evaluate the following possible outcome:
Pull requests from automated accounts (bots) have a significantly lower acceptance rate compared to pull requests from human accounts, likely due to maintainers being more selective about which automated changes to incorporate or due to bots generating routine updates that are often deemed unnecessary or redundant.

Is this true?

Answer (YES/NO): YES